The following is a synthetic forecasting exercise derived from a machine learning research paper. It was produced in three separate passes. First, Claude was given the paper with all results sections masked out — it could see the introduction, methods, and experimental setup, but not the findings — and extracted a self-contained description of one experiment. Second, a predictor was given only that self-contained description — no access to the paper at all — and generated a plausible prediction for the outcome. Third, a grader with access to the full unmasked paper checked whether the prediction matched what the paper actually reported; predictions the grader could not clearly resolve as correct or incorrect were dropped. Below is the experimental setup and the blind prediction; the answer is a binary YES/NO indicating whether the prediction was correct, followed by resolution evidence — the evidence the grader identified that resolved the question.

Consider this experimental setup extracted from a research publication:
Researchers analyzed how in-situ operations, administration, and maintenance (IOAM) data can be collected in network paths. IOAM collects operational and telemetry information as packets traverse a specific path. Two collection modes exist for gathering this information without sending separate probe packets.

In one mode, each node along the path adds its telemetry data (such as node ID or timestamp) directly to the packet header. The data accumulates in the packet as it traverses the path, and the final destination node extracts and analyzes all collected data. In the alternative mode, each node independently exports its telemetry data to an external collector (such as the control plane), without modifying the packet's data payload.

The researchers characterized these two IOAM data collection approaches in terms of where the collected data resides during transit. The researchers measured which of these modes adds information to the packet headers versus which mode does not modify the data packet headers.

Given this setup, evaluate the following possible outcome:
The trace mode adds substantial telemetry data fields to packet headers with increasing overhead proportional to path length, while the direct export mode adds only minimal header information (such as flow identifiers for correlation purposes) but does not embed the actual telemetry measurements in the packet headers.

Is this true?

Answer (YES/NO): NO